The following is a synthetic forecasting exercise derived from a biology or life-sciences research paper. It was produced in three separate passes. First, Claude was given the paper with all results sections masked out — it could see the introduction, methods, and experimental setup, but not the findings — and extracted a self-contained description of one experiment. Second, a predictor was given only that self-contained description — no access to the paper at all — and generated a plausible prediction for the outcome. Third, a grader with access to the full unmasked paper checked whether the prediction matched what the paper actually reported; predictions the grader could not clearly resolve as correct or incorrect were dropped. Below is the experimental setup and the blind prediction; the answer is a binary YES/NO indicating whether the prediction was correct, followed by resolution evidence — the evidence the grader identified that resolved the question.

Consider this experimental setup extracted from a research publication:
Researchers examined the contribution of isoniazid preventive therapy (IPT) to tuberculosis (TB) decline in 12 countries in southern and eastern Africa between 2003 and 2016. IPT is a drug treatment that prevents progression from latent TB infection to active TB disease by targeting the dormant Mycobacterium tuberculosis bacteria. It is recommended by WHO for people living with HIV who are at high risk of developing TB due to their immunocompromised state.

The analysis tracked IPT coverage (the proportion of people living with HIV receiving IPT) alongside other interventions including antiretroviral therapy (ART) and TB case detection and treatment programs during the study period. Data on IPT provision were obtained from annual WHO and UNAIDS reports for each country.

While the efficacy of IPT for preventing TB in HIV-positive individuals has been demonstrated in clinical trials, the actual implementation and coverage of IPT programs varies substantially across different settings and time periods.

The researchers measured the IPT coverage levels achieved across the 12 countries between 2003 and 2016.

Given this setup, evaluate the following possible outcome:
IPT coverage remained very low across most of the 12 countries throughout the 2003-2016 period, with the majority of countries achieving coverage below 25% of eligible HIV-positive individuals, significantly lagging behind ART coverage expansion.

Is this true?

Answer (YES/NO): YES